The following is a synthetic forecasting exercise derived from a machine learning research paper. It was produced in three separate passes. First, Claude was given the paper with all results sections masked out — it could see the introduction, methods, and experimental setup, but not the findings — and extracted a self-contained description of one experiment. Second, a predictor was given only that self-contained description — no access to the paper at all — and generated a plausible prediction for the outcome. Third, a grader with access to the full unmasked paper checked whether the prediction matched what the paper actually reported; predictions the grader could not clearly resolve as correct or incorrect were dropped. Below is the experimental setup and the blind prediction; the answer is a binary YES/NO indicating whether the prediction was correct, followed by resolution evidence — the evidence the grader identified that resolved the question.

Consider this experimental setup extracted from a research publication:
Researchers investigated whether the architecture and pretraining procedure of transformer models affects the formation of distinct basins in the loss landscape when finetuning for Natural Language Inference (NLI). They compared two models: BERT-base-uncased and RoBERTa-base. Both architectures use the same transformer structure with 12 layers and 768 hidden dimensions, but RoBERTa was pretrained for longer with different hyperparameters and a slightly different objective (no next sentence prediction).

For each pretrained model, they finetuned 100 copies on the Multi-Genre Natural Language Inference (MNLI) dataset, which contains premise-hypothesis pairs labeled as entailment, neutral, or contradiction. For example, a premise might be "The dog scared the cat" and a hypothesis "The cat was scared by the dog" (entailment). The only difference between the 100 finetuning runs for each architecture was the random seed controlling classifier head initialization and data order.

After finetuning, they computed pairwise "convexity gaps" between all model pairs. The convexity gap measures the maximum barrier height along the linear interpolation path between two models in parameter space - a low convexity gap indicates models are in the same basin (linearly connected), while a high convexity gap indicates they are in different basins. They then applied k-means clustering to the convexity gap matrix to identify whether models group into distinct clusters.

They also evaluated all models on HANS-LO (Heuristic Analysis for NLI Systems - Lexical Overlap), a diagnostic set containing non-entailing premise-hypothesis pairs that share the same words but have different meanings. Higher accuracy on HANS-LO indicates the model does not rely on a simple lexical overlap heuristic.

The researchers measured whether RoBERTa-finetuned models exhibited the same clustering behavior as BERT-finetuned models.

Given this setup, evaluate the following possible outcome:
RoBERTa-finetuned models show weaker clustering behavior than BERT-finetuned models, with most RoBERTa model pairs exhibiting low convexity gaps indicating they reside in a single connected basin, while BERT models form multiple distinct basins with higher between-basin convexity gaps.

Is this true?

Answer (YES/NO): NO